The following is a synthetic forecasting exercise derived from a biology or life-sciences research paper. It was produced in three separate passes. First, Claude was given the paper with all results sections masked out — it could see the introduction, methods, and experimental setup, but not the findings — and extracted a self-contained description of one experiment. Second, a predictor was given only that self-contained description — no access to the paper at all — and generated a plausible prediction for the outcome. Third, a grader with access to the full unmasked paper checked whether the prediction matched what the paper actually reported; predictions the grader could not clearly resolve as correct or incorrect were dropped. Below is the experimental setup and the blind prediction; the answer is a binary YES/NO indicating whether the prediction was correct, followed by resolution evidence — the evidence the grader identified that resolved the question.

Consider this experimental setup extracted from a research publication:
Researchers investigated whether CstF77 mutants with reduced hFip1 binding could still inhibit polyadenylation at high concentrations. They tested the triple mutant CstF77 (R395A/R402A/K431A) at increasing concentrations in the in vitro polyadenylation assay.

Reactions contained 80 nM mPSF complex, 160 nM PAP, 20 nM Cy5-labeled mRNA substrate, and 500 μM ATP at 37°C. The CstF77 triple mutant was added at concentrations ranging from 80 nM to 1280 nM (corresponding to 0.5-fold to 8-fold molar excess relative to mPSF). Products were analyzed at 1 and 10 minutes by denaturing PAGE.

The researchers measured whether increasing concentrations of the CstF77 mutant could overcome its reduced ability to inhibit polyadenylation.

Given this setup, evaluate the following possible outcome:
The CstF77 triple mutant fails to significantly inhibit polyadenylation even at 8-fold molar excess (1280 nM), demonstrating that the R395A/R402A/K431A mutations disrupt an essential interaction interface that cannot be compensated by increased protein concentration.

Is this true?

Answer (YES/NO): NO